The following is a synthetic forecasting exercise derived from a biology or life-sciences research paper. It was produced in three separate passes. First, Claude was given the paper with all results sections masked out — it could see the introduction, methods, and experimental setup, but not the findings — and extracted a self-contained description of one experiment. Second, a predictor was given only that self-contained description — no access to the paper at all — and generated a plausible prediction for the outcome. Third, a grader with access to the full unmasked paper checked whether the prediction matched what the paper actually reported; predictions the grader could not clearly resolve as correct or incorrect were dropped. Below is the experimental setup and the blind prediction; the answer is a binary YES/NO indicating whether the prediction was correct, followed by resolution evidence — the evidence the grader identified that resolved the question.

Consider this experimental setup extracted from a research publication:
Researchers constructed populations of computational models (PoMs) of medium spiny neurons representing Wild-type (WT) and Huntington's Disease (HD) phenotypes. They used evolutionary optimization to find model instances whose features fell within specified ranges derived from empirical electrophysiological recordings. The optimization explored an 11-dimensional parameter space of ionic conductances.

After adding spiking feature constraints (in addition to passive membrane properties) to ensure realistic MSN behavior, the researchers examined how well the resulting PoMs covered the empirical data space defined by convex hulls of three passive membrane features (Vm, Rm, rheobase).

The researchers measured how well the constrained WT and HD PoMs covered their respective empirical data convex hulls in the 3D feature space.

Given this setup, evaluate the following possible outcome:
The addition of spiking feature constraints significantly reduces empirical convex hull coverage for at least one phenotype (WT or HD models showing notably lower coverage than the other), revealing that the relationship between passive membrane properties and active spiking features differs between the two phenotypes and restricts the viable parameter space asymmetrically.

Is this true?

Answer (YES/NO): YES